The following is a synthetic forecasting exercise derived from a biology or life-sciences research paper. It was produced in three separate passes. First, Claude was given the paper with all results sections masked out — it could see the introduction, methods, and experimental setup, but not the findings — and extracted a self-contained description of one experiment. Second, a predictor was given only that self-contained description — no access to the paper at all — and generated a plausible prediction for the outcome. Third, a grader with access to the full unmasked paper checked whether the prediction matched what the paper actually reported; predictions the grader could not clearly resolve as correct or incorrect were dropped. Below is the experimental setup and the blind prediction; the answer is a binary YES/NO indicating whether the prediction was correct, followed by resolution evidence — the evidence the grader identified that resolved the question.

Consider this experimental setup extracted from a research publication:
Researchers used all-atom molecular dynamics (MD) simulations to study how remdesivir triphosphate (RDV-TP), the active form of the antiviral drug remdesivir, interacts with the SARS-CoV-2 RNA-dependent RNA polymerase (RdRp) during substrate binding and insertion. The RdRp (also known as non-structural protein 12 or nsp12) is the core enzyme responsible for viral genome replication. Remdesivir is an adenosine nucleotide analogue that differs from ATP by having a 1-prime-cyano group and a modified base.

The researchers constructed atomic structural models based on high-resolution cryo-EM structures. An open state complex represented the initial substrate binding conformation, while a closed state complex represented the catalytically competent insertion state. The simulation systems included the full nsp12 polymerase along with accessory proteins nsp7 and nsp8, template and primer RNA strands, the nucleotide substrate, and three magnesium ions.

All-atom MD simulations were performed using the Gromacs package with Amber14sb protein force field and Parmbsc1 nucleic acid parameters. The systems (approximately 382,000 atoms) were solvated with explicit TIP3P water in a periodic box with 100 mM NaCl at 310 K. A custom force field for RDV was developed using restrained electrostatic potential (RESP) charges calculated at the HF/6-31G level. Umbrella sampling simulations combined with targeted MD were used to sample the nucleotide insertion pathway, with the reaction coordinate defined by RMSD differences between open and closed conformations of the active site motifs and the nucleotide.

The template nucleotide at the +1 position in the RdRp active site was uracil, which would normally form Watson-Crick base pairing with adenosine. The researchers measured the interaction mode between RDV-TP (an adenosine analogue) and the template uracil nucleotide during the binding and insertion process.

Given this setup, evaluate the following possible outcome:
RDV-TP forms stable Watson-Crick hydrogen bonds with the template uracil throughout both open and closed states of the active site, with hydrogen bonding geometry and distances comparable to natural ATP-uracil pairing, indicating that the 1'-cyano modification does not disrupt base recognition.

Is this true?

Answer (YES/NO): NO